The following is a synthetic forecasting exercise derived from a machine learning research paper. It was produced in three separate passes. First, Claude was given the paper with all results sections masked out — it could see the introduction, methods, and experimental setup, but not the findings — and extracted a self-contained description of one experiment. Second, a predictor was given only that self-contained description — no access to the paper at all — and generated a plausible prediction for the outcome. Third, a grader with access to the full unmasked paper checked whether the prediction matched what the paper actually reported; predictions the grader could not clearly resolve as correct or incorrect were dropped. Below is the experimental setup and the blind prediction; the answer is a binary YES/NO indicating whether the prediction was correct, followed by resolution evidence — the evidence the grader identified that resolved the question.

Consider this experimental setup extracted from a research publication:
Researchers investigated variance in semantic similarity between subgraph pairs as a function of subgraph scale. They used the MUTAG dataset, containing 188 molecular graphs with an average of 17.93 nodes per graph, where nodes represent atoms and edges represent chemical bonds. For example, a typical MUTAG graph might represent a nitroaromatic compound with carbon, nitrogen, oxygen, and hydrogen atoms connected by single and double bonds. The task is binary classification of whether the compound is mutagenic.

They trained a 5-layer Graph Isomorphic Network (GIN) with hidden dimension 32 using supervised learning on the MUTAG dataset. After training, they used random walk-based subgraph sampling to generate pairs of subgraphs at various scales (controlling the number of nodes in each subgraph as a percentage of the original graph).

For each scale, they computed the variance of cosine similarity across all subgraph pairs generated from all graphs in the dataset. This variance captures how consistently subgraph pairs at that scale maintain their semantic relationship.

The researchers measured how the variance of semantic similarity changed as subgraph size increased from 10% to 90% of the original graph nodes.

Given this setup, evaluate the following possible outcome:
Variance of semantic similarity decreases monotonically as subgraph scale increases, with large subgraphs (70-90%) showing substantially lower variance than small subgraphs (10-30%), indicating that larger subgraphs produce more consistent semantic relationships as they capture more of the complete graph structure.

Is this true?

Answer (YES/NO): YES